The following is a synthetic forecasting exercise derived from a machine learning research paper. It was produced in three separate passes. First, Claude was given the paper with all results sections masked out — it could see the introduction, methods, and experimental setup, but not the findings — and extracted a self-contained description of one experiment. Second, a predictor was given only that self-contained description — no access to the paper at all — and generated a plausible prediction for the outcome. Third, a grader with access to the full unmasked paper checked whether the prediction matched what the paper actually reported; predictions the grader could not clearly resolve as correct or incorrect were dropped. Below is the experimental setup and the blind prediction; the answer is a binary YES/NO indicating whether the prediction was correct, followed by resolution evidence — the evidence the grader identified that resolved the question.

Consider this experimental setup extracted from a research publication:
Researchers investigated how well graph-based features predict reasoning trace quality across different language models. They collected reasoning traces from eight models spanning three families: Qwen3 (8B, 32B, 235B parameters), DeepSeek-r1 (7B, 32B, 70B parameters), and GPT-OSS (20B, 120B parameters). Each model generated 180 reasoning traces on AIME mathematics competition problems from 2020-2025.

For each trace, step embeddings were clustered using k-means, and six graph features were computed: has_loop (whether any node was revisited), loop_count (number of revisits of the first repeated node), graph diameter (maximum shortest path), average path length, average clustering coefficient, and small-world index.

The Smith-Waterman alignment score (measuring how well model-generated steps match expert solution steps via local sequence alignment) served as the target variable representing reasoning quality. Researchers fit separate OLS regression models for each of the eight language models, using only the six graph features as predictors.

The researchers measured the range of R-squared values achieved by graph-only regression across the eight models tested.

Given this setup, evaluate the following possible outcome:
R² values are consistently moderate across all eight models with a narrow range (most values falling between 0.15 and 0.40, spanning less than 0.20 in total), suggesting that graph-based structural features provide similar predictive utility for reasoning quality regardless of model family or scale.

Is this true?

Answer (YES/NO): NO